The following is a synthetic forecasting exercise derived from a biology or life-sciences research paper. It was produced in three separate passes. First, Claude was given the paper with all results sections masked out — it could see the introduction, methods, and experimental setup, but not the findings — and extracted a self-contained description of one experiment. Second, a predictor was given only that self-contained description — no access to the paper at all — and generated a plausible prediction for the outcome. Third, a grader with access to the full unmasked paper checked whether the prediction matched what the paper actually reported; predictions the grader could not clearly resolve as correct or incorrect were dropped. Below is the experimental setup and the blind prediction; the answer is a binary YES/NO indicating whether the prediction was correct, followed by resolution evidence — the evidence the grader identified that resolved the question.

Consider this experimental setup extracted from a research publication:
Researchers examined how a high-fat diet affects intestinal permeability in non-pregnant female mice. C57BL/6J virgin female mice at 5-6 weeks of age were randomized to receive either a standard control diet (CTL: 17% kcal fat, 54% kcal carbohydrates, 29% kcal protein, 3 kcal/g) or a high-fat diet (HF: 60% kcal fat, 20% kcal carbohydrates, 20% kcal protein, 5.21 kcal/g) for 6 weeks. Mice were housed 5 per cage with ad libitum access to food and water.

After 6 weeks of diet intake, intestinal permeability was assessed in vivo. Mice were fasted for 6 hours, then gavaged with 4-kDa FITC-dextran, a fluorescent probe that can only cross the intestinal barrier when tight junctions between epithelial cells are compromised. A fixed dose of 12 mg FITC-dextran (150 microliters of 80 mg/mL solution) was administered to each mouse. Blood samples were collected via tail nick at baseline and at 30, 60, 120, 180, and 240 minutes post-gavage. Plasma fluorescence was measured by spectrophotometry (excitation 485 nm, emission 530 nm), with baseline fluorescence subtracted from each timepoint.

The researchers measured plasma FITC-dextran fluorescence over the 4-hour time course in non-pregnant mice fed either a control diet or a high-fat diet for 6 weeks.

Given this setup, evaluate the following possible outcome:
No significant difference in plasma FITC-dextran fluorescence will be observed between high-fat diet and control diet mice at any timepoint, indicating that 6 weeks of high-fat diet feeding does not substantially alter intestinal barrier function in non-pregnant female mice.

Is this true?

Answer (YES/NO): NO